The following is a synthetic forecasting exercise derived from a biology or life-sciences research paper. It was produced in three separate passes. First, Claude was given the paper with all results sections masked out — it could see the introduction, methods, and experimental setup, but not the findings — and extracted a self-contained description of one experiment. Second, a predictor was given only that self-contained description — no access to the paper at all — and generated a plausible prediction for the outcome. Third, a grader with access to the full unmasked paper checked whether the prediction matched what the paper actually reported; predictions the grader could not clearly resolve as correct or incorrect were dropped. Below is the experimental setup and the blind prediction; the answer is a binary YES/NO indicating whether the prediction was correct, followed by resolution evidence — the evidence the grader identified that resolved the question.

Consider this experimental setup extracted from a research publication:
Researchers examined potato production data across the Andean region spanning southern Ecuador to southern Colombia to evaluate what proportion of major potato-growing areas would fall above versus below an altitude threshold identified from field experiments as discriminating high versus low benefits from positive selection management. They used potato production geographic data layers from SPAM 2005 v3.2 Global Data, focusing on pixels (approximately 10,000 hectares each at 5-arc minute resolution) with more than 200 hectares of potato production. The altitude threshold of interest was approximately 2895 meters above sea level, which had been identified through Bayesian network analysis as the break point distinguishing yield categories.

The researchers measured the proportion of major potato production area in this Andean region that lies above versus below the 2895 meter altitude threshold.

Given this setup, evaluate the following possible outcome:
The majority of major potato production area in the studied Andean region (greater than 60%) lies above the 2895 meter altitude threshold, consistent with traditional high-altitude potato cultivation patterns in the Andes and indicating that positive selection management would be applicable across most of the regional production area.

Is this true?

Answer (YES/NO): NO